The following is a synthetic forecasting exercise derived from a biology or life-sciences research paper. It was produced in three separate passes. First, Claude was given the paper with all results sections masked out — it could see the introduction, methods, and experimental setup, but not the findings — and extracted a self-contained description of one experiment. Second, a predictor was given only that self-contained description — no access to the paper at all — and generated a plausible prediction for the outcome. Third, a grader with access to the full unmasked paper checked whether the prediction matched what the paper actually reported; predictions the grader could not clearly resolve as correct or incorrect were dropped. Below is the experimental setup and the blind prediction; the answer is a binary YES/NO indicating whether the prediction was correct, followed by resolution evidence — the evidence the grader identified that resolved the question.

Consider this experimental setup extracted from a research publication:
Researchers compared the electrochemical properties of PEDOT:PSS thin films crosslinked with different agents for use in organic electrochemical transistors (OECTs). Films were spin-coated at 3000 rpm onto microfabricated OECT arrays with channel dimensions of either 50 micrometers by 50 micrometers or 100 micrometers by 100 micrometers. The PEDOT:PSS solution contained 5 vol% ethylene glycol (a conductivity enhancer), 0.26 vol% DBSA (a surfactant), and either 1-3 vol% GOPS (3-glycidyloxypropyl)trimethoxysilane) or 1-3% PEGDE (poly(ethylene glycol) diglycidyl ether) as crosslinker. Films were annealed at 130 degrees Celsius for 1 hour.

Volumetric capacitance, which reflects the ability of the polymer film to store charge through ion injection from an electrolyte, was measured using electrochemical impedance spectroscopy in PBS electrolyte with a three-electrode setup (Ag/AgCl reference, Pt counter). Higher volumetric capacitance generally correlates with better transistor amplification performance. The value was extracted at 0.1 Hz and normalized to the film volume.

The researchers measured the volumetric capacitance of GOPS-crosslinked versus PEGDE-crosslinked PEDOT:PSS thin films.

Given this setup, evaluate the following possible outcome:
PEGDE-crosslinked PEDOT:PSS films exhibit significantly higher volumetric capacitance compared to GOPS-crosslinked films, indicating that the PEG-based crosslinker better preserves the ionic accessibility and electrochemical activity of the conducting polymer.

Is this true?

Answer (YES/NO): YES